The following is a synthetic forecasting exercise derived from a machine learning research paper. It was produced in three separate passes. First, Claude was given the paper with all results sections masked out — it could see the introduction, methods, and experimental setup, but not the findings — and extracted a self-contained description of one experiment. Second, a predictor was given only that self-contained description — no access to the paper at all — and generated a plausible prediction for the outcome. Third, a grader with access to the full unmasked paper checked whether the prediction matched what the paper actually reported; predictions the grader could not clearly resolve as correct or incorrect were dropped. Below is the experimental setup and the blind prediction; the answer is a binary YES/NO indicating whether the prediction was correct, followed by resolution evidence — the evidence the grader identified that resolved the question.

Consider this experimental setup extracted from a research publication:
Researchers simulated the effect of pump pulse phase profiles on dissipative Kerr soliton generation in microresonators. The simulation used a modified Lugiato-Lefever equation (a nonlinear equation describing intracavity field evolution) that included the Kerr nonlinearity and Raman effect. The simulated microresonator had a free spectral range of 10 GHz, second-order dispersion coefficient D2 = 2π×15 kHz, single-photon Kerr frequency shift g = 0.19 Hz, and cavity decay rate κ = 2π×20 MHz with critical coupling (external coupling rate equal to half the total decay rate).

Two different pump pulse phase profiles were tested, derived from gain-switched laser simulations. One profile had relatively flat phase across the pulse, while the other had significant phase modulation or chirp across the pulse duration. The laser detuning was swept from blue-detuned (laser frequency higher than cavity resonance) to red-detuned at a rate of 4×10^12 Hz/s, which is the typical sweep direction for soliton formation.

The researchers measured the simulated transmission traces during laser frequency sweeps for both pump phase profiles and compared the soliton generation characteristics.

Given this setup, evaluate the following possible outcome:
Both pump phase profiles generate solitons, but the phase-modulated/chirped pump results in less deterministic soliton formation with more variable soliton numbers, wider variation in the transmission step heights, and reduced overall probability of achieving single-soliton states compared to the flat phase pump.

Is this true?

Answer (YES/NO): NO